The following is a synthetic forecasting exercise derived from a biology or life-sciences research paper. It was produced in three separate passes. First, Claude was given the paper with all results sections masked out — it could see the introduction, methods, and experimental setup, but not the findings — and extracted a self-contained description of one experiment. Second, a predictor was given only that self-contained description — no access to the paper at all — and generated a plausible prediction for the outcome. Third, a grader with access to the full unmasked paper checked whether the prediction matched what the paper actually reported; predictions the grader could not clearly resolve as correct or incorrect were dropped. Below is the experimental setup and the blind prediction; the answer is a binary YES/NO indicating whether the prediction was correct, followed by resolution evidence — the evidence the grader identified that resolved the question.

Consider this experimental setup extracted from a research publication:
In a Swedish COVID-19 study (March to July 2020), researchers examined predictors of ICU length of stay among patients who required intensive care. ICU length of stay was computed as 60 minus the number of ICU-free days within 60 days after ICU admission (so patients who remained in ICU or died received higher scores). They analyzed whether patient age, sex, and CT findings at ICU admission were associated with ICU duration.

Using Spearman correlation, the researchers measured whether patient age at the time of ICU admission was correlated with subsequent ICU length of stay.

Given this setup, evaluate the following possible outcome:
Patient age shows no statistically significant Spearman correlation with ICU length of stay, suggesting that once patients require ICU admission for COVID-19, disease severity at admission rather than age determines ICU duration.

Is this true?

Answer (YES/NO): NO